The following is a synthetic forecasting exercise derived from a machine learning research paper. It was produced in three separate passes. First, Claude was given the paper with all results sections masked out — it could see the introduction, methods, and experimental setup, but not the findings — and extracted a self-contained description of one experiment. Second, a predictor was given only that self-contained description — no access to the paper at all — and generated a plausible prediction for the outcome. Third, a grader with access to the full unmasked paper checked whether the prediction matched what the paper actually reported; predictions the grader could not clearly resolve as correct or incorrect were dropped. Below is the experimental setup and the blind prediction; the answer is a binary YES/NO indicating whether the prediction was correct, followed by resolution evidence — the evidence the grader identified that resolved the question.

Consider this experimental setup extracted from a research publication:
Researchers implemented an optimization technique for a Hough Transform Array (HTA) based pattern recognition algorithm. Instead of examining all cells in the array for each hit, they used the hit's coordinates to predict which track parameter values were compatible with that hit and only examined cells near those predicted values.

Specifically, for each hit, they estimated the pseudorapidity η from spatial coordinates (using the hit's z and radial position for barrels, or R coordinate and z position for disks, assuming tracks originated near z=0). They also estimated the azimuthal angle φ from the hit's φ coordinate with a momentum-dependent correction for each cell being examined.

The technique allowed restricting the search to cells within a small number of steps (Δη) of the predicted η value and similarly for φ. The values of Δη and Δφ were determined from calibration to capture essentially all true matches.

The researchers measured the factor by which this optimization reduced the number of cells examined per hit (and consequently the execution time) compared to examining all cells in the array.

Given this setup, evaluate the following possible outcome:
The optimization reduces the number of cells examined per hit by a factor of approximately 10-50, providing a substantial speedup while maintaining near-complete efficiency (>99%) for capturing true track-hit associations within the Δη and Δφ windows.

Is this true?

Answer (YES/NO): NO